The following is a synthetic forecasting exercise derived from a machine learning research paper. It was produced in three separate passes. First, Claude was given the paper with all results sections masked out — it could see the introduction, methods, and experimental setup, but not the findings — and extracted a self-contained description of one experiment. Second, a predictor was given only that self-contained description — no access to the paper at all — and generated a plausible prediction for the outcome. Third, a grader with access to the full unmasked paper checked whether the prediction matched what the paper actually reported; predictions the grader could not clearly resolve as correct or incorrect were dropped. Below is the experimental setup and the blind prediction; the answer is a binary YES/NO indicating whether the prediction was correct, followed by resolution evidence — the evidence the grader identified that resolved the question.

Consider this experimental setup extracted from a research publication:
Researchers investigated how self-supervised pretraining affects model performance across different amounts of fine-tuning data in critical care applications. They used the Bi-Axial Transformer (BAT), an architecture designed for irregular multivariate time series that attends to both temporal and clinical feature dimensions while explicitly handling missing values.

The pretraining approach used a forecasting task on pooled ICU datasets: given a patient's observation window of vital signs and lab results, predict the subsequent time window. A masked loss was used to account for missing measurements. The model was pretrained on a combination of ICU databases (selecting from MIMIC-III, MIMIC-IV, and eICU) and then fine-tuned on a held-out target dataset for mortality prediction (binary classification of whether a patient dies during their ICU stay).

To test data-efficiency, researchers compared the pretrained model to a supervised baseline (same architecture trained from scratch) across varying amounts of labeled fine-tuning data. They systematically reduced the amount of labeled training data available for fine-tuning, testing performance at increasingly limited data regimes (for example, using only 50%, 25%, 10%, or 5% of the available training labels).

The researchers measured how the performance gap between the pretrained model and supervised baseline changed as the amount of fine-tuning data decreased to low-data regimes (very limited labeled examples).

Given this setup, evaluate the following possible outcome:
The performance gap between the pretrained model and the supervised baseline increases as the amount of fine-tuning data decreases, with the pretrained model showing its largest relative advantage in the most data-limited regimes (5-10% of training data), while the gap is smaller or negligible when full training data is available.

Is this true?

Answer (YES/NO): YES